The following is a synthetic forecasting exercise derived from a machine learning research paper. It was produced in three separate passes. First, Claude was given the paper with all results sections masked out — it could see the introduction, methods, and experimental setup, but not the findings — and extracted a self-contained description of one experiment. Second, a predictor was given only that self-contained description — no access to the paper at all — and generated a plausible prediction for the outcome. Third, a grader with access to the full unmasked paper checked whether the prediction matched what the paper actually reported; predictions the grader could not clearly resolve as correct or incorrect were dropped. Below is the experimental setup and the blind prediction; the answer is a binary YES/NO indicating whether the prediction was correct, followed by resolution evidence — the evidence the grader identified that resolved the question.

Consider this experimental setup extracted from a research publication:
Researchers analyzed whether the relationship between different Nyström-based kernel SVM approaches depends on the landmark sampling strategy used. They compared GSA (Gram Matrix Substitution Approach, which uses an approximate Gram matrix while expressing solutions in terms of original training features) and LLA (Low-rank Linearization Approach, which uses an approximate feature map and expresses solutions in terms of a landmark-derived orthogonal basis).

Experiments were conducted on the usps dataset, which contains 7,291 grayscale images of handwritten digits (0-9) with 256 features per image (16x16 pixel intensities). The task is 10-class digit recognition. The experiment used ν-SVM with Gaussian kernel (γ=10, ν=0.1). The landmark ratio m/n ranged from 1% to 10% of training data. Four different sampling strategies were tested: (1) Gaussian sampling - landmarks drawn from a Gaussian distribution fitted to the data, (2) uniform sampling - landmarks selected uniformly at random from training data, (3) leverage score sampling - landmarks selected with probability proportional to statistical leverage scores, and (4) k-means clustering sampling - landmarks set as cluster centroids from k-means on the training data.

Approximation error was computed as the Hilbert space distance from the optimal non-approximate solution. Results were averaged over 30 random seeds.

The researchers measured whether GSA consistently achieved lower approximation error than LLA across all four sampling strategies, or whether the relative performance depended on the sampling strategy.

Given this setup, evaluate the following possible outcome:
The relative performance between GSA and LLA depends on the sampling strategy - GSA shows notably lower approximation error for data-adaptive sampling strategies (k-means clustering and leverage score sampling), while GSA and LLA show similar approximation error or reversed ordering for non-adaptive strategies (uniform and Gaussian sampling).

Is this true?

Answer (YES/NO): NO